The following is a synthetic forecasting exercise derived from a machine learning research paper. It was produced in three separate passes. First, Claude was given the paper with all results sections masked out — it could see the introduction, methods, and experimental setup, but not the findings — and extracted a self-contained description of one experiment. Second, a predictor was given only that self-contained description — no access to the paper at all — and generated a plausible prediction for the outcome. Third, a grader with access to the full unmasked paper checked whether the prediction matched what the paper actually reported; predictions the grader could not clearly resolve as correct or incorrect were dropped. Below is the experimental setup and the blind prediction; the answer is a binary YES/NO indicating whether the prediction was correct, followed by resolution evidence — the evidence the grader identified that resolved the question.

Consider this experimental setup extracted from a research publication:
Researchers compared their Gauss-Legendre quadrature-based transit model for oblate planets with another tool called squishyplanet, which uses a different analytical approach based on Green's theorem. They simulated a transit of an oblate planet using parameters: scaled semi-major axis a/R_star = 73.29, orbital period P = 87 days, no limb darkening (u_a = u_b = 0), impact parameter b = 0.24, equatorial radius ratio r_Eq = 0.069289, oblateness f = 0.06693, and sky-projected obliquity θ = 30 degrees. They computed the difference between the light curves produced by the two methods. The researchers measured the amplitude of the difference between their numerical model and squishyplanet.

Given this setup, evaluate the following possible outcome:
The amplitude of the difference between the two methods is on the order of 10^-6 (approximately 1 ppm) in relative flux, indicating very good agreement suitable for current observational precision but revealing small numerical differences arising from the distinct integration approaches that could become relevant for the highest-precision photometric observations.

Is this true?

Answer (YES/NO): NO